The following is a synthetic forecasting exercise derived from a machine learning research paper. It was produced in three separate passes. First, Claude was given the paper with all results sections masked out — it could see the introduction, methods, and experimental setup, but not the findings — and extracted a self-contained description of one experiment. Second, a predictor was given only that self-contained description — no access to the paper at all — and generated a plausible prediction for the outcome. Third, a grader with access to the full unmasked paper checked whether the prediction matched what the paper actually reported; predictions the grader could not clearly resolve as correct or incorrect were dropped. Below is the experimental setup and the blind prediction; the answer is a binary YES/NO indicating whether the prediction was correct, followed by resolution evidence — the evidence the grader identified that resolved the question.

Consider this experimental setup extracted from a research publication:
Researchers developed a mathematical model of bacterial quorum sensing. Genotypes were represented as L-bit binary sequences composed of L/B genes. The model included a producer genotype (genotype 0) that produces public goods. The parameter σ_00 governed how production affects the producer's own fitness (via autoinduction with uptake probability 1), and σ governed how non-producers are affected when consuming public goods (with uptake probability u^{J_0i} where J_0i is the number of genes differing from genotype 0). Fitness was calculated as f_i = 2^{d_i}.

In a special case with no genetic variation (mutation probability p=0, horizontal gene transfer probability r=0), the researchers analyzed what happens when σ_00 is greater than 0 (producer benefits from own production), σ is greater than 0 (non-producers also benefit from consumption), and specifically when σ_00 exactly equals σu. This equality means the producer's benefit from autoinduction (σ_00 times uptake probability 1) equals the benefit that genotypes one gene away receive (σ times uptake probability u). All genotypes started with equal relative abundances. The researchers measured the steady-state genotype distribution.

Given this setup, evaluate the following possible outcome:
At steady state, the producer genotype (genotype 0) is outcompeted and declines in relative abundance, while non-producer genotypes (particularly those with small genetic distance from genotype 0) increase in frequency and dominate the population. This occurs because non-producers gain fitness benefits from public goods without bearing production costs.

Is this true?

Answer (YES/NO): NO